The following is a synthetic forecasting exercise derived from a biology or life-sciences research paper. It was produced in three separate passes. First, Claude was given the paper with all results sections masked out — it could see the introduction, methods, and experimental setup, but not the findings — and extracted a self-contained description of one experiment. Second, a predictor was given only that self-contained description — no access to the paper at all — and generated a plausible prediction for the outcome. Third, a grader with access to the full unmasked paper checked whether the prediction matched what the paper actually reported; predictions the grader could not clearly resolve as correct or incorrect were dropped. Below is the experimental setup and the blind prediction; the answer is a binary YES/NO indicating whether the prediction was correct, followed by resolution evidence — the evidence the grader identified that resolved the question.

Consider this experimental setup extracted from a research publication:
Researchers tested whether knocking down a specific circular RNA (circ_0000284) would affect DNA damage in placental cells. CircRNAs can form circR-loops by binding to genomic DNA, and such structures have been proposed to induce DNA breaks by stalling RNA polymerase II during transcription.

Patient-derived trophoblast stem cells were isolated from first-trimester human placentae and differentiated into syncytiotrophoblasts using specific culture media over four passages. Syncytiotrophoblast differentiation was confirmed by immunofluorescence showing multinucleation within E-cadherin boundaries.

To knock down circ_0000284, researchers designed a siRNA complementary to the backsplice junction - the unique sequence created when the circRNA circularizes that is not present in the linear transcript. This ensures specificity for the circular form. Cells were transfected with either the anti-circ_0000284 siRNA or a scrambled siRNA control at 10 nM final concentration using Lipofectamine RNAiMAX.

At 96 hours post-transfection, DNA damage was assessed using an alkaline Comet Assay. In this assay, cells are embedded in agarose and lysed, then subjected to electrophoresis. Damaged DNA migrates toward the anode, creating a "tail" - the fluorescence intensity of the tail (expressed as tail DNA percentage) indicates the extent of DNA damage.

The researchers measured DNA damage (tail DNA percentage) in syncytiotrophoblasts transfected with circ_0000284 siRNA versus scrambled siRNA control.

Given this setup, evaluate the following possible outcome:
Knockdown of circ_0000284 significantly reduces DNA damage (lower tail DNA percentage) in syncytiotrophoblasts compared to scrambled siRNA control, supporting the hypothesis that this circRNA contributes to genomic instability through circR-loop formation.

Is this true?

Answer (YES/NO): YES